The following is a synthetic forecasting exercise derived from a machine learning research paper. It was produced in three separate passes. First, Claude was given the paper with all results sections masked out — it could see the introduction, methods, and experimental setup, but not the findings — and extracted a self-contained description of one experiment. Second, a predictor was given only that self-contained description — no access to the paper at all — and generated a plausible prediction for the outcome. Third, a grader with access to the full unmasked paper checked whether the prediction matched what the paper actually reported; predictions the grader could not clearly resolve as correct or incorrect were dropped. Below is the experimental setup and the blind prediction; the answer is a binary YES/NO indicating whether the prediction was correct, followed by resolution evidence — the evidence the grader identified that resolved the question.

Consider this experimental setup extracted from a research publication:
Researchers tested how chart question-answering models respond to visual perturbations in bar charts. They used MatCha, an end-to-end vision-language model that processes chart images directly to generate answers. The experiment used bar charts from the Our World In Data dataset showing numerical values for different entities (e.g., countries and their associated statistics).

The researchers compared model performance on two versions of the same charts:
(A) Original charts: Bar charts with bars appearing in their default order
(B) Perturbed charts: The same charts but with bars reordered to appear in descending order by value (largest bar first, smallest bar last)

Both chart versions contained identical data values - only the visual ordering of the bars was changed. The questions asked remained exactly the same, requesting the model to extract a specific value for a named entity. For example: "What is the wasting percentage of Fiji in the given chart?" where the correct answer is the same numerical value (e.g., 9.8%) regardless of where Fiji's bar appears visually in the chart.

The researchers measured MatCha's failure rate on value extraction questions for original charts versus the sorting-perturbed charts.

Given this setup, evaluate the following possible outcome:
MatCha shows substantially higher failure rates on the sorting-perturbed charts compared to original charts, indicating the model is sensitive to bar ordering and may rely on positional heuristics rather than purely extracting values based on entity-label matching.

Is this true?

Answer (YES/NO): NO